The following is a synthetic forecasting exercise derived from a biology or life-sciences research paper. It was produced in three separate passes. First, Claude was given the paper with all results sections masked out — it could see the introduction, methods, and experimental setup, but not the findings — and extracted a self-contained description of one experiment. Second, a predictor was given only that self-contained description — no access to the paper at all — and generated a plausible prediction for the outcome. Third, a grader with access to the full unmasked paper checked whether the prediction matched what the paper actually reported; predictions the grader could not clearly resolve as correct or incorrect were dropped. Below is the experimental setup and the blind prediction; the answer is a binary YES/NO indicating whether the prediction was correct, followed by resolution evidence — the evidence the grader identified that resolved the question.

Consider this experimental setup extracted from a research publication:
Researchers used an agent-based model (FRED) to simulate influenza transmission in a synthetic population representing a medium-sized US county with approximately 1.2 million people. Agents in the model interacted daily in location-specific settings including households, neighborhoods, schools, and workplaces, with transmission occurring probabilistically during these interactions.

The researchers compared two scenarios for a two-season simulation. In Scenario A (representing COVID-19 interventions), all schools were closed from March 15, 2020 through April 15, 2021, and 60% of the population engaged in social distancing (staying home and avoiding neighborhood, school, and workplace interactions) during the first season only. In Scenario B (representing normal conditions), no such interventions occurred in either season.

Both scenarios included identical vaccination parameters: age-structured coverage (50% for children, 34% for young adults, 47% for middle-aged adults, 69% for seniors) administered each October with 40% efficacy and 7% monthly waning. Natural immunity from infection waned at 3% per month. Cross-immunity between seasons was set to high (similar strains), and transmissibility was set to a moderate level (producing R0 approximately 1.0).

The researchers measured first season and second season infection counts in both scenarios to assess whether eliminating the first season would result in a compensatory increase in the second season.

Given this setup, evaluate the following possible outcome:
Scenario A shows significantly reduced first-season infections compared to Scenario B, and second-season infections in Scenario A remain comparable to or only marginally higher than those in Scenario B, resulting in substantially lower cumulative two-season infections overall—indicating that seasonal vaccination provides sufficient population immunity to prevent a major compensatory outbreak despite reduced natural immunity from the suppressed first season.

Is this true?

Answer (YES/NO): NO